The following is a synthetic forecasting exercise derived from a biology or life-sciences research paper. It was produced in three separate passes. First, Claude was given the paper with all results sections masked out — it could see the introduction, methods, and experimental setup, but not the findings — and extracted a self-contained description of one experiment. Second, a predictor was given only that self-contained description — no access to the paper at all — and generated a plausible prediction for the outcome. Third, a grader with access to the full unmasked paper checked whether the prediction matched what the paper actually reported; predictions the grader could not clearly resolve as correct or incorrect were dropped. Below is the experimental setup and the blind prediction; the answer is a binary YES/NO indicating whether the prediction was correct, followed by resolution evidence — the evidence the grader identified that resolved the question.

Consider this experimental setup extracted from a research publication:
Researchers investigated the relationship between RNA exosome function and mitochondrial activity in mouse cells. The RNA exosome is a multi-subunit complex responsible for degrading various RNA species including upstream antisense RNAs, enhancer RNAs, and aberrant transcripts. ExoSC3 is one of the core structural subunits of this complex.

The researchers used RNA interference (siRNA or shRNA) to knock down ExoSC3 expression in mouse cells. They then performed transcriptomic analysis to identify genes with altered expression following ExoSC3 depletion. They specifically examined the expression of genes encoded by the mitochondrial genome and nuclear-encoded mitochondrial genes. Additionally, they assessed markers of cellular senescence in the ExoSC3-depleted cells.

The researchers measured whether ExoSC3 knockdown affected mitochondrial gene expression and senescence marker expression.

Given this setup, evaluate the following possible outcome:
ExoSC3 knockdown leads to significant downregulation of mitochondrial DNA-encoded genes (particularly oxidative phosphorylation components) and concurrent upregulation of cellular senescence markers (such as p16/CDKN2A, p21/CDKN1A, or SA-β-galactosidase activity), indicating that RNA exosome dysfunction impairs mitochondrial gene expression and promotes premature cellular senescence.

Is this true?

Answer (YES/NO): YES